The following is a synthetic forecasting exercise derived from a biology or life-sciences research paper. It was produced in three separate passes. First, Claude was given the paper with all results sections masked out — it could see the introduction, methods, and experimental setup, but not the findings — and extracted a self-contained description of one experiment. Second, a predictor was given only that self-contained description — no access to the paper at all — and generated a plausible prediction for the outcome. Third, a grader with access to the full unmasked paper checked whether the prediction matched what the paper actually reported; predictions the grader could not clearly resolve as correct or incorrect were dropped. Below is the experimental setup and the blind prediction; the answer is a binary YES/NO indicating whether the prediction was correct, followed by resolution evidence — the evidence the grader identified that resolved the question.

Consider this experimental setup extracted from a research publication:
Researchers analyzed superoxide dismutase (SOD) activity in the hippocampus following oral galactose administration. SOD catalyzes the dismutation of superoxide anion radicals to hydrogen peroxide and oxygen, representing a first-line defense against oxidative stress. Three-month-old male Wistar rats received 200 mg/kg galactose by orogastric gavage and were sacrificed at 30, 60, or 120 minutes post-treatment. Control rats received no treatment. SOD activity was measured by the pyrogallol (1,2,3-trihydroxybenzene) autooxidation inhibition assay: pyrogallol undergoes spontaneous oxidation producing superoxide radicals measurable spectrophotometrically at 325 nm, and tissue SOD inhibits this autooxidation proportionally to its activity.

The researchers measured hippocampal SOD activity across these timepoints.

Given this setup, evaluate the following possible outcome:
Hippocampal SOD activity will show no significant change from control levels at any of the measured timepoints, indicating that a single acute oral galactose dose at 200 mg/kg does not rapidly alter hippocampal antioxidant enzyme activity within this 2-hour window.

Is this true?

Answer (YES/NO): NO